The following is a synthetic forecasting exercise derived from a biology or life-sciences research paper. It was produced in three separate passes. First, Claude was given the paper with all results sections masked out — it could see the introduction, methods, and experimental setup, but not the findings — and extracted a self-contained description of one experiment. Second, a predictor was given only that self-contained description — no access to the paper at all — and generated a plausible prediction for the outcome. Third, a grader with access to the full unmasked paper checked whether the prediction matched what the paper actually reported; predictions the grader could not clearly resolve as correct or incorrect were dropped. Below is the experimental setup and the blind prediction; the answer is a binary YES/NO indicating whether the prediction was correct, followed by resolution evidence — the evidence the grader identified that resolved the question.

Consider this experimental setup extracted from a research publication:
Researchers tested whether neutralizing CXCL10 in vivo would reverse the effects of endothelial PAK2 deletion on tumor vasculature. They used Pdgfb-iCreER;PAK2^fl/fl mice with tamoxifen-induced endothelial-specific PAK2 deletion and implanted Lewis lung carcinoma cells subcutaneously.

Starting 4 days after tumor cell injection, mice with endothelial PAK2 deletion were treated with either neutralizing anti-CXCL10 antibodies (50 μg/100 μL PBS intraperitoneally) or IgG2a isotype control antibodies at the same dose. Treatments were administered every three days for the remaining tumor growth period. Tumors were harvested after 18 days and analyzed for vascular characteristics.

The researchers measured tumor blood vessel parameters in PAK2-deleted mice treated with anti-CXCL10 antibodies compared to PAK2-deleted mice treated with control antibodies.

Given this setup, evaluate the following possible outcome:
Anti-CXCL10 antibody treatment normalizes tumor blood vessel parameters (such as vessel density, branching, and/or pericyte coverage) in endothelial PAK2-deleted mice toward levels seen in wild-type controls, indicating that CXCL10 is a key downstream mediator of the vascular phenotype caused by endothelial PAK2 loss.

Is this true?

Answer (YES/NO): YES